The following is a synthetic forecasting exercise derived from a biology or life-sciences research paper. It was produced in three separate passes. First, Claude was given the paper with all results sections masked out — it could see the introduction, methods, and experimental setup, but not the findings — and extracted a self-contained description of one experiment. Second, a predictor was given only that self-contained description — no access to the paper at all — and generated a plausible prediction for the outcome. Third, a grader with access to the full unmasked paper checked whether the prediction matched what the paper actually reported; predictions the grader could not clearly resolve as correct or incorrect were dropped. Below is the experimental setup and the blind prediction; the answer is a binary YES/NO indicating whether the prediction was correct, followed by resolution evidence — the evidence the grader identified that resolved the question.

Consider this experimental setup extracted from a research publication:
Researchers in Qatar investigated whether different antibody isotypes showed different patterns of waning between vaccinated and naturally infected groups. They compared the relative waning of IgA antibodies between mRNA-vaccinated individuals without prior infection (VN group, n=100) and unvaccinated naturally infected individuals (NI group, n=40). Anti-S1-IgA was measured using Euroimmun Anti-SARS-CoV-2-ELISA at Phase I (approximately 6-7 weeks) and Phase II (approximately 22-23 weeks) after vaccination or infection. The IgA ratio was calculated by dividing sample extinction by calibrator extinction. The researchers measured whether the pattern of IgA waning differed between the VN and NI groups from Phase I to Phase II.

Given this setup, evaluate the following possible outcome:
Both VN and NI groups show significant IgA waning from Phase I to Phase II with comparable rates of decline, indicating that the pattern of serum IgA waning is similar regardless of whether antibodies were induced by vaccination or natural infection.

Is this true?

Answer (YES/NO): NO